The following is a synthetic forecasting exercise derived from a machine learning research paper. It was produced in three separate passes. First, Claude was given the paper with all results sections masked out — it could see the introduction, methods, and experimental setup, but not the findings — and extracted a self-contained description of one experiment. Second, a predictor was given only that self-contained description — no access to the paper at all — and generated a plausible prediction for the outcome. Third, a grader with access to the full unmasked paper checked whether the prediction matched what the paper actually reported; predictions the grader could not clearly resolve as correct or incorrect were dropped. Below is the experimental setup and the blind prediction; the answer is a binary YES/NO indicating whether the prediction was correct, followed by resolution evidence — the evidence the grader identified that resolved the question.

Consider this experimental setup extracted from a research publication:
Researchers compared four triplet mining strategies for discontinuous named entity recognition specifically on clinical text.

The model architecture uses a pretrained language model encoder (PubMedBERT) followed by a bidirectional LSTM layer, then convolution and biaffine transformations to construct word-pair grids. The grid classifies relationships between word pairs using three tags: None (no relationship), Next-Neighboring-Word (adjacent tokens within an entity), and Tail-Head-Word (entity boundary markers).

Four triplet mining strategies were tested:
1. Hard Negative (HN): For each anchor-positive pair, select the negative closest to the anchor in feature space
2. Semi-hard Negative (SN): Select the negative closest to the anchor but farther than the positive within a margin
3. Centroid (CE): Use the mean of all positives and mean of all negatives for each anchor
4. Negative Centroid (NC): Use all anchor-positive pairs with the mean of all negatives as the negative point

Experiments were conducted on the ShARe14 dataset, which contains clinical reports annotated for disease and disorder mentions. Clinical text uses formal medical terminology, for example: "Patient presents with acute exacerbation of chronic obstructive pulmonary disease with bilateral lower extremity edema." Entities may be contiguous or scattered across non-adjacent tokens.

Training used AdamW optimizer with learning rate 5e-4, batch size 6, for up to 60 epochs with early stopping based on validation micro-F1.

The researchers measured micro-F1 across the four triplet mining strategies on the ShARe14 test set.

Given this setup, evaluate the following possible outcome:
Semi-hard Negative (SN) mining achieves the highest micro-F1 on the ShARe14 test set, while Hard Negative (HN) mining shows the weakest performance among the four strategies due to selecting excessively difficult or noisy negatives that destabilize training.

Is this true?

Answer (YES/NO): NO